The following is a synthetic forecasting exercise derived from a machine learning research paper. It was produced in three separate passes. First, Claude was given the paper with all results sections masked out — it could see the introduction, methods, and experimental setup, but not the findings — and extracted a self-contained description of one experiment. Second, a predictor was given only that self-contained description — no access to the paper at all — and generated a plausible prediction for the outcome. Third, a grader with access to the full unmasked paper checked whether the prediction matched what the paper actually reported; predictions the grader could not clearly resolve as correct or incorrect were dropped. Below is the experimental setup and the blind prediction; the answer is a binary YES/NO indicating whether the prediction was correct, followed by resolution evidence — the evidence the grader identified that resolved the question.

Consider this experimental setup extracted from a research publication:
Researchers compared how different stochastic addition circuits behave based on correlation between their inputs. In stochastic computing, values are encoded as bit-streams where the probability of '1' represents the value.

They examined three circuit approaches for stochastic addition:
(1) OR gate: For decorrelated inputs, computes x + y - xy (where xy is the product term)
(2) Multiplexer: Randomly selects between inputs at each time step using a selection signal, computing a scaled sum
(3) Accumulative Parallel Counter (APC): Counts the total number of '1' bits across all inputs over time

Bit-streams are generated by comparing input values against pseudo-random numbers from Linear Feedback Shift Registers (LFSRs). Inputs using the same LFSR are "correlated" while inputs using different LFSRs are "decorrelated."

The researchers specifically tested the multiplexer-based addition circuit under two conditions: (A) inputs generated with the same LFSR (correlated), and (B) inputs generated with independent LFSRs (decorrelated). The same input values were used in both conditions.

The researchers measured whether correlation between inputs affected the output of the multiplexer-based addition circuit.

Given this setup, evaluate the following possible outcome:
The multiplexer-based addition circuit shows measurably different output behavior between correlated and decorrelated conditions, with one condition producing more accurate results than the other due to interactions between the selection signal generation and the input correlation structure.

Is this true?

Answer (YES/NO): NO